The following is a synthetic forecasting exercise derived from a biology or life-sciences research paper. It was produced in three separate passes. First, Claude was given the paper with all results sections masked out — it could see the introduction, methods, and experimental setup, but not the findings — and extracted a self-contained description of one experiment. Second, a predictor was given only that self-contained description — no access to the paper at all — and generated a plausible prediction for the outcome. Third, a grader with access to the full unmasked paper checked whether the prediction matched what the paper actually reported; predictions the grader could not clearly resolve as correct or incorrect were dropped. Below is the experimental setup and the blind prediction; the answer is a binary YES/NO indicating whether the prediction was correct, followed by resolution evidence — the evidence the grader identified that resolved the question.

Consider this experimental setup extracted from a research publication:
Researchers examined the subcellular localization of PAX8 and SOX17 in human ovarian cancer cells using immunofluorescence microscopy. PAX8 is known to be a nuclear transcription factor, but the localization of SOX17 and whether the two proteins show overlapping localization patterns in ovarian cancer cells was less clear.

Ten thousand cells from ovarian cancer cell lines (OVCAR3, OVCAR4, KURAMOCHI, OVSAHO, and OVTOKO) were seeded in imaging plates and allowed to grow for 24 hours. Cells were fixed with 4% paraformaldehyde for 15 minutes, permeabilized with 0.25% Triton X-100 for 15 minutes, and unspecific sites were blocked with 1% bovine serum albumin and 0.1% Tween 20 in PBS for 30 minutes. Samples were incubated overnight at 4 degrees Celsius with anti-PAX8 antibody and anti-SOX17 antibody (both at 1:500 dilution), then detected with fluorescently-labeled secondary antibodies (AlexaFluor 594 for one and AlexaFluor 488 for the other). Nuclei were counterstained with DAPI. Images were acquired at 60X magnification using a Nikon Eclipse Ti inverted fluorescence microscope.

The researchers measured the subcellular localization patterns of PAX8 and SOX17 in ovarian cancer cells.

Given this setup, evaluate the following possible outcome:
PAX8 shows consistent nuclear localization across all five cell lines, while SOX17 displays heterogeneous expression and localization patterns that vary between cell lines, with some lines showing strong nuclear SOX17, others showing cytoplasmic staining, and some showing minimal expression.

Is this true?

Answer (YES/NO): NO